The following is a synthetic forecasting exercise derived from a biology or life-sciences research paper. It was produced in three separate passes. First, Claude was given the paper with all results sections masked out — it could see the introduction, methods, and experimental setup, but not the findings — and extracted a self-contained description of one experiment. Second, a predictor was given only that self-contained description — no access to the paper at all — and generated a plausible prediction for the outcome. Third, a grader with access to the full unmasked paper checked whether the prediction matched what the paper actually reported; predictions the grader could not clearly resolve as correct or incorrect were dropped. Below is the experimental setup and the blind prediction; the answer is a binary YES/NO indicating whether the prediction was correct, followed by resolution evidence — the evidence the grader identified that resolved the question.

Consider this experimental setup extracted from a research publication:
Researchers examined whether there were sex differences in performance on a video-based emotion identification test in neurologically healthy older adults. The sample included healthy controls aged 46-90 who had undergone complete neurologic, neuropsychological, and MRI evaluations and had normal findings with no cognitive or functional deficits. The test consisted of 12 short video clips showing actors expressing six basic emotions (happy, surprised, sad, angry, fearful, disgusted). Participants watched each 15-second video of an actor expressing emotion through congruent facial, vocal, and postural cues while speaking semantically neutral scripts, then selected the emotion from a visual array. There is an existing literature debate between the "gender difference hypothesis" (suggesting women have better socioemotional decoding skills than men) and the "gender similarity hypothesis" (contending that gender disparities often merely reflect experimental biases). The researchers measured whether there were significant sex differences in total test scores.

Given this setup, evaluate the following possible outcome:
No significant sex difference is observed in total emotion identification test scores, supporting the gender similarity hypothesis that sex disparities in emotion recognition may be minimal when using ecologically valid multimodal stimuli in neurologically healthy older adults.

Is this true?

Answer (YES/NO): YES